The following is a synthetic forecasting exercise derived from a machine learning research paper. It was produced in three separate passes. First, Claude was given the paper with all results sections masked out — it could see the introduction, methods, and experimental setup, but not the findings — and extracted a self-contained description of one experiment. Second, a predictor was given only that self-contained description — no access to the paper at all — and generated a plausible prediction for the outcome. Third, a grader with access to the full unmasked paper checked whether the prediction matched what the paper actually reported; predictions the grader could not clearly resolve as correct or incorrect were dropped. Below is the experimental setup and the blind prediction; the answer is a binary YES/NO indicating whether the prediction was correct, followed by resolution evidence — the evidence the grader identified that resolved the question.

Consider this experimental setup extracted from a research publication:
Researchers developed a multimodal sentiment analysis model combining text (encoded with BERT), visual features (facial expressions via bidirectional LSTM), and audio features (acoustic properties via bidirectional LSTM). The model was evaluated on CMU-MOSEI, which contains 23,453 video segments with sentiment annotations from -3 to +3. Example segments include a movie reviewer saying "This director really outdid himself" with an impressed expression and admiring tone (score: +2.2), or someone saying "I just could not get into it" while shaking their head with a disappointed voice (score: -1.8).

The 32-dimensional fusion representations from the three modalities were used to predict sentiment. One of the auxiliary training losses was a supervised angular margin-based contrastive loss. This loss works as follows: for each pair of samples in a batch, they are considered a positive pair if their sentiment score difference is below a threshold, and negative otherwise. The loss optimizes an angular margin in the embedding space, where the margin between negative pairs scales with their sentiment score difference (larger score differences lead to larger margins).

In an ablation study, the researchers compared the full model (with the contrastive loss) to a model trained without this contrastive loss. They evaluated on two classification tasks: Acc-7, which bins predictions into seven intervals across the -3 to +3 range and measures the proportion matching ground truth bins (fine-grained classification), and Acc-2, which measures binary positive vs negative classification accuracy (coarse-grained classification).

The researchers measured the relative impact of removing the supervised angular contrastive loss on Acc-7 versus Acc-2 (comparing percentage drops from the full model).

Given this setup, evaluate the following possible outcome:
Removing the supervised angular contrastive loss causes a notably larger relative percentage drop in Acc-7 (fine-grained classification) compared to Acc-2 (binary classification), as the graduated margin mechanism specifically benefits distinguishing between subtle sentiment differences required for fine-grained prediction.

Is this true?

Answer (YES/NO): NO